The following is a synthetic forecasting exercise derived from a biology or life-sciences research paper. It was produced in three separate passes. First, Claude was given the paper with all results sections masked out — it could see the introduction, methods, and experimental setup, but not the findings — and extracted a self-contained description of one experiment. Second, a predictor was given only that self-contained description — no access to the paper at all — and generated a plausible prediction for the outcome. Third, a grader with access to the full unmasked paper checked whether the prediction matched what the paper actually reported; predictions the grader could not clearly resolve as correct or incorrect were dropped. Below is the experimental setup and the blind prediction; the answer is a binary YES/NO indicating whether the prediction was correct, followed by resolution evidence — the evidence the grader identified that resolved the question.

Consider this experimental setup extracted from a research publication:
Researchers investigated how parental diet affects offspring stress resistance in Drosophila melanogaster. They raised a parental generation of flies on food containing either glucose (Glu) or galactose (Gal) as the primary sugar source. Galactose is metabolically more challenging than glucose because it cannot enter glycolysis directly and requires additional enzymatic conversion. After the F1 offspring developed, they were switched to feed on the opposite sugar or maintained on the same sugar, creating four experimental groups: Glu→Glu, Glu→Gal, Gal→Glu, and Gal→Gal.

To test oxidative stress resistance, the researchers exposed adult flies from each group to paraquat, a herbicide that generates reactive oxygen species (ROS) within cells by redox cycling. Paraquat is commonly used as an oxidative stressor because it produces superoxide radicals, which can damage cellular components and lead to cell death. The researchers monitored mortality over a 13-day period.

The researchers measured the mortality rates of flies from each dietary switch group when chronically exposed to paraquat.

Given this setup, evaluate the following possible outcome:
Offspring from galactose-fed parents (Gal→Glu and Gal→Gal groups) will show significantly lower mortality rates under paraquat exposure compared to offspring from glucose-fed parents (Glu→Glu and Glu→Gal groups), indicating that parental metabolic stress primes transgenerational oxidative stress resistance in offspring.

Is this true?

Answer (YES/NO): NO